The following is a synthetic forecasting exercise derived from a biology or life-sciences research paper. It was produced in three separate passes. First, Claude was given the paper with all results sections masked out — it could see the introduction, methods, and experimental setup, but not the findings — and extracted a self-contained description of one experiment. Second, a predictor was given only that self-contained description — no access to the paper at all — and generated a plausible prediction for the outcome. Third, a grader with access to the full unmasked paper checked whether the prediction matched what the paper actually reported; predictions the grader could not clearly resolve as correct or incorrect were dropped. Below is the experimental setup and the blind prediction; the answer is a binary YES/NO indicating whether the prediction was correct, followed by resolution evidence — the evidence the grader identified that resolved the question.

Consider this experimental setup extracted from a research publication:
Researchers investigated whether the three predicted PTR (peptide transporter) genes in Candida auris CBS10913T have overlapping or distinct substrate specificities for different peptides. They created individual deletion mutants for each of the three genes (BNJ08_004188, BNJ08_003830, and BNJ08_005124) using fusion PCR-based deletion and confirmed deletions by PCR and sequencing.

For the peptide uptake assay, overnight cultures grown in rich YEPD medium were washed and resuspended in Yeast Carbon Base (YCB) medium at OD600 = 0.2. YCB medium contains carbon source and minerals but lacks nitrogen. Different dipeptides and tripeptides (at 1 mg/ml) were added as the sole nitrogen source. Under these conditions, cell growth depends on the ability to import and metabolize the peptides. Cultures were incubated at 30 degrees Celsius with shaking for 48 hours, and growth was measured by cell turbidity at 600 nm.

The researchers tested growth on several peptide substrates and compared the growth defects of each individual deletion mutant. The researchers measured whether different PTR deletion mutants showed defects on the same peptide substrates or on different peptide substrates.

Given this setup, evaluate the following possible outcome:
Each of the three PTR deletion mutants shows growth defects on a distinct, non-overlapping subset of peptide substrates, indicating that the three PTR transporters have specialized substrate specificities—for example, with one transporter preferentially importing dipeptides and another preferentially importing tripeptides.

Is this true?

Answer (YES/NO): NO